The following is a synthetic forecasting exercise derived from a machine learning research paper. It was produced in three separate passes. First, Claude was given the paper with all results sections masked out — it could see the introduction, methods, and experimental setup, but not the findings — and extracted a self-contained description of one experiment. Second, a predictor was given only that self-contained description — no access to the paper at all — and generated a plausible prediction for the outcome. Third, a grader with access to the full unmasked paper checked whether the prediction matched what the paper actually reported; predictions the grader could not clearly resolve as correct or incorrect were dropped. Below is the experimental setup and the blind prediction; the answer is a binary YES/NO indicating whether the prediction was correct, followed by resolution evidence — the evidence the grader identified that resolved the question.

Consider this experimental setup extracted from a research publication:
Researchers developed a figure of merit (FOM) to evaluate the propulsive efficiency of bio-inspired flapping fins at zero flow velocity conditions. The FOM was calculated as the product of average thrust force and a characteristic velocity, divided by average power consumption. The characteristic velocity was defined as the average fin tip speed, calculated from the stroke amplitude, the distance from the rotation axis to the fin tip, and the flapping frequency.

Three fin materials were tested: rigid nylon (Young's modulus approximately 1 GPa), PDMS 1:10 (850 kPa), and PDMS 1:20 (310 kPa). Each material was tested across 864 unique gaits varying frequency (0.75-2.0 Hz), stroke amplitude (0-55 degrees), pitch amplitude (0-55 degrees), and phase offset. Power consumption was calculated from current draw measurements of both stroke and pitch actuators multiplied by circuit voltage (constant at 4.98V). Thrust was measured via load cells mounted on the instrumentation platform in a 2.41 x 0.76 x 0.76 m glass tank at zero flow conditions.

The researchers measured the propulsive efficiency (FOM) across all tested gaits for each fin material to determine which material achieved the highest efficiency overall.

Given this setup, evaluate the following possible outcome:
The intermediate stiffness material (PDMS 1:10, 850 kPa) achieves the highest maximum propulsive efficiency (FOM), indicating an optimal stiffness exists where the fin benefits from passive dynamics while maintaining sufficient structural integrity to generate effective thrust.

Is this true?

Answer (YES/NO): YES